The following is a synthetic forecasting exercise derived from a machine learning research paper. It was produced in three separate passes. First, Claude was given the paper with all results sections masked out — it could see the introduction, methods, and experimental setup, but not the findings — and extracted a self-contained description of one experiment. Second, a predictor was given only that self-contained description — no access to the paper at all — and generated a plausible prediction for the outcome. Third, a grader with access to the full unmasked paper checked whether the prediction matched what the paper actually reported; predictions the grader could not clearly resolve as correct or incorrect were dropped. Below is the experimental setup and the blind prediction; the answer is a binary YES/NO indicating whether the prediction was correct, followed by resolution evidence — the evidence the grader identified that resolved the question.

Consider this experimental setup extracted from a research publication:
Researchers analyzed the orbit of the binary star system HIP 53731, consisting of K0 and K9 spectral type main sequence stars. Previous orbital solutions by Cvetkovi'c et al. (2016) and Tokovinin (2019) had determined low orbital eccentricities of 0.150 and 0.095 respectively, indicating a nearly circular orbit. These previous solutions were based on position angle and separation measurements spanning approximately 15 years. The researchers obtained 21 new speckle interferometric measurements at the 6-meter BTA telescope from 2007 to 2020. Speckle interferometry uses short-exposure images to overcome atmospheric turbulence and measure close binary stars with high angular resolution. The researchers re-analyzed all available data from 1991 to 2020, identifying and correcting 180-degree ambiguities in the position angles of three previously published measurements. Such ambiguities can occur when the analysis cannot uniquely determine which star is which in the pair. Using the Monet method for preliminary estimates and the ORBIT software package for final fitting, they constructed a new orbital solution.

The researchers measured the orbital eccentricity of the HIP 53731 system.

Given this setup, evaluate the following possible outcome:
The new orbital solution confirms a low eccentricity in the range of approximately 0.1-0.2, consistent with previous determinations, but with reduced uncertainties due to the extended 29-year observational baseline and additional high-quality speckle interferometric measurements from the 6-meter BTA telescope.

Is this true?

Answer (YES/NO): NO